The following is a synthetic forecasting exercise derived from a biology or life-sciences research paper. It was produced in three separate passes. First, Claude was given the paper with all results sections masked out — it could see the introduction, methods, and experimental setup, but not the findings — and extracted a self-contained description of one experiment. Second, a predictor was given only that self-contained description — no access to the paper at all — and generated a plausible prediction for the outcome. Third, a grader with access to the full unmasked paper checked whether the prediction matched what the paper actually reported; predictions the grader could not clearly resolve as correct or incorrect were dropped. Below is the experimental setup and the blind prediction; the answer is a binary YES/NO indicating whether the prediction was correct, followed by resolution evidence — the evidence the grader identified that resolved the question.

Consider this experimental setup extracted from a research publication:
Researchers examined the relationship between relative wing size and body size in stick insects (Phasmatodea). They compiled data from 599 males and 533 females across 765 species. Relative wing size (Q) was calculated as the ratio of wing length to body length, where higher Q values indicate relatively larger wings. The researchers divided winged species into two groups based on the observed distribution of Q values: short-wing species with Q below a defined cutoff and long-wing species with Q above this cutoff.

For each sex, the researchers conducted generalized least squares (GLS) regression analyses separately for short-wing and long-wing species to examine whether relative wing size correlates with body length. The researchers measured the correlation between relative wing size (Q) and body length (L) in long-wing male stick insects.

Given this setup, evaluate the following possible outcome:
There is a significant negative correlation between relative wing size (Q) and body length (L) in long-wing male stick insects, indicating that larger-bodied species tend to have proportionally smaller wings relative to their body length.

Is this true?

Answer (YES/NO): YES